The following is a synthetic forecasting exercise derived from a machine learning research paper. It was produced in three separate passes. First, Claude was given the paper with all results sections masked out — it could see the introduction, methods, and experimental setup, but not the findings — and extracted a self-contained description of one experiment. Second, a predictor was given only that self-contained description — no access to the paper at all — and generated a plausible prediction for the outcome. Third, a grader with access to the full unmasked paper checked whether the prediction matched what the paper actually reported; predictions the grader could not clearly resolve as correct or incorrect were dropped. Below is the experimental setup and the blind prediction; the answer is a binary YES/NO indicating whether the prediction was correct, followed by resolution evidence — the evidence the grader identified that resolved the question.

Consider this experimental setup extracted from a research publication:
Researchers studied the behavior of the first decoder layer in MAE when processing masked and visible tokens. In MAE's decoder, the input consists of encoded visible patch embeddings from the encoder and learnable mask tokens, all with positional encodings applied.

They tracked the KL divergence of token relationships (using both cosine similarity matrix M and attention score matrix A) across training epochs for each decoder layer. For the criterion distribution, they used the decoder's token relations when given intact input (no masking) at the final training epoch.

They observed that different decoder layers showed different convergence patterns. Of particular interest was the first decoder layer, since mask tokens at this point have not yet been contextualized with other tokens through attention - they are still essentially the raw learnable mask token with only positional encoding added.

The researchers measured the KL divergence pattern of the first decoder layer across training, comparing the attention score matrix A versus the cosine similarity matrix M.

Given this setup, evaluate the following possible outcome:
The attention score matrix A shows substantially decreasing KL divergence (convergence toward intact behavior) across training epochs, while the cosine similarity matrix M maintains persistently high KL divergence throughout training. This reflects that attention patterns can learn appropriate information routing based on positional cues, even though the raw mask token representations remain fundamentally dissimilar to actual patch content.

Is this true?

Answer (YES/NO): NO